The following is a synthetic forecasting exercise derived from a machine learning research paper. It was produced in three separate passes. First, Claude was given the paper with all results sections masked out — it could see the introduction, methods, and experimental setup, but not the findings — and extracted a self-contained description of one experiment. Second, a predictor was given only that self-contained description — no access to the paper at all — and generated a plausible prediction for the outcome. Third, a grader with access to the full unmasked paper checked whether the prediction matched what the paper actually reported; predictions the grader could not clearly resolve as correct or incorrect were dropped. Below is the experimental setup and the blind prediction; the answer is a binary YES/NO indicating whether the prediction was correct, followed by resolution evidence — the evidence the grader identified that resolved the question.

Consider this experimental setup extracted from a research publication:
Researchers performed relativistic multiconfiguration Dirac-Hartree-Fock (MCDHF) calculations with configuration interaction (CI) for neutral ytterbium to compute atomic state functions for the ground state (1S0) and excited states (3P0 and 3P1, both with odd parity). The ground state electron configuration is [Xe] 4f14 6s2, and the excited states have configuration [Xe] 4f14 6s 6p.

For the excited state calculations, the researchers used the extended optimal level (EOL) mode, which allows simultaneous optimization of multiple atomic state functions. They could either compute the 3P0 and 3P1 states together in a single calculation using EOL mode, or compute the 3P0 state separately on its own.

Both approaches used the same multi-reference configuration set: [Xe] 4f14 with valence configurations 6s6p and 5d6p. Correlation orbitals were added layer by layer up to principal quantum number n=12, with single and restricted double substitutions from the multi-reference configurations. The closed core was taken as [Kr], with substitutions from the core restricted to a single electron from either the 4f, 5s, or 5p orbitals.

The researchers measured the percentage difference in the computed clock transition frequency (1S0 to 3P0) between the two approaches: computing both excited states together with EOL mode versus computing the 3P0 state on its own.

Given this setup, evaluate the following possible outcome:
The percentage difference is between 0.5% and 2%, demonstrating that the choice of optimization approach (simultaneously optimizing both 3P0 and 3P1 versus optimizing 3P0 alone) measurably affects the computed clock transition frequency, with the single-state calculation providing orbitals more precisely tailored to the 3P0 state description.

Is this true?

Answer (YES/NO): NO